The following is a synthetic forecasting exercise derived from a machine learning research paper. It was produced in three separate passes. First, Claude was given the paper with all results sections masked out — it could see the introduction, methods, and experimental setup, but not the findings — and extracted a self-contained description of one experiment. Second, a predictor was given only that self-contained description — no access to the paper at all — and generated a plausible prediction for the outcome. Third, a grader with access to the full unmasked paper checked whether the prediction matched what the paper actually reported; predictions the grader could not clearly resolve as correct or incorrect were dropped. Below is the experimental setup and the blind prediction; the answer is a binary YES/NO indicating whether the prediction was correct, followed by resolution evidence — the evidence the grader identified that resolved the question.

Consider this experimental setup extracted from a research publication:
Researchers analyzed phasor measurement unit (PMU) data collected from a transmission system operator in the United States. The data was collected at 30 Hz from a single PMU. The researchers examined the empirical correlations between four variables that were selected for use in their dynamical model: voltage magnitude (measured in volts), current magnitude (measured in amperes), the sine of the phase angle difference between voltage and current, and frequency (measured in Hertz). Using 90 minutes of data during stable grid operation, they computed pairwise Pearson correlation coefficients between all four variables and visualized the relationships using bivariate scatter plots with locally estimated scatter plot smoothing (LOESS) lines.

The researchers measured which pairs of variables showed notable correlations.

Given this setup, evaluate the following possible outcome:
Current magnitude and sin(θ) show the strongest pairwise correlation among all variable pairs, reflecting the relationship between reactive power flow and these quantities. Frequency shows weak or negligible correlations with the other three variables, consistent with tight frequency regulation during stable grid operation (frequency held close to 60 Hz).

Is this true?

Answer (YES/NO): NO